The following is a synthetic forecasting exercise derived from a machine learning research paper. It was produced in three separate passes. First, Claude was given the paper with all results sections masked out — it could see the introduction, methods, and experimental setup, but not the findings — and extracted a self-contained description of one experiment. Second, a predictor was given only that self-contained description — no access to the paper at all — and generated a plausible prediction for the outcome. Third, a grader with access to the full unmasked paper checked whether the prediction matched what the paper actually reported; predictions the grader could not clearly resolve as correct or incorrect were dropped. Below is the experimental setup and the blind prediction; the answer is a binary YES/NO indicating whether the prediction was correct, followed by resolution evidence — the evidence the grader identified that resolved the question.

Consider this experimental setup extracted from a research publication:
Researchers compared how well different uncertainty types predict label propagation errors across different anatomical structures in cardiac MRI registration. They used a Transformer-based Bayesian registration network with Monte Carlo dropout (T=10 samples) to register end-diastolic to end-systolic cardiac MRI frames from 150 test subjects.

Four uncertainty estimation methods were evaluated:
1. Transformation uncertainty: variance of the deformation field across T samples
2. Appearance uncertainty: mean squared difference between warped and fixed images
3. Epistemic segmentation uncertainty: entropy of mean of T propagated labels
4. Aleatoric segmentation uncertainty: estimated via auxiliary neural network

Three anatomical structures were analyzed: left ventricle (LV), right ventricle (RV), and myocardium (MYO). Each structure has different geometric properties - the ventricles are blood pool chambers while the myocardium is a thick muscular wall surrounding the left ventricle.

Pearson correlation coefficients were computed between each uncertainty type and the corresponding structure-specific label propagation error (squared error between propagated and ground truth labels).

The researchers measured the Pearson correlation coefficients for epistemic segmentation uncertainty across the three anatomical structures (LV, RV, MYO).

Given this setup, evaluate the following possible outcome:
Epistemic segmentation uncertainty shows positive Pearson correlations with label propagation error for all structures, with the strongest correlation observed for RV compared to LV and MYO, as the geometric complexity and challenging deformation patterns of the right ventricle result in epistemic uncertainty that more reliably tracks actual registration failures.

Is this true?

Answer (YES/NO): YES